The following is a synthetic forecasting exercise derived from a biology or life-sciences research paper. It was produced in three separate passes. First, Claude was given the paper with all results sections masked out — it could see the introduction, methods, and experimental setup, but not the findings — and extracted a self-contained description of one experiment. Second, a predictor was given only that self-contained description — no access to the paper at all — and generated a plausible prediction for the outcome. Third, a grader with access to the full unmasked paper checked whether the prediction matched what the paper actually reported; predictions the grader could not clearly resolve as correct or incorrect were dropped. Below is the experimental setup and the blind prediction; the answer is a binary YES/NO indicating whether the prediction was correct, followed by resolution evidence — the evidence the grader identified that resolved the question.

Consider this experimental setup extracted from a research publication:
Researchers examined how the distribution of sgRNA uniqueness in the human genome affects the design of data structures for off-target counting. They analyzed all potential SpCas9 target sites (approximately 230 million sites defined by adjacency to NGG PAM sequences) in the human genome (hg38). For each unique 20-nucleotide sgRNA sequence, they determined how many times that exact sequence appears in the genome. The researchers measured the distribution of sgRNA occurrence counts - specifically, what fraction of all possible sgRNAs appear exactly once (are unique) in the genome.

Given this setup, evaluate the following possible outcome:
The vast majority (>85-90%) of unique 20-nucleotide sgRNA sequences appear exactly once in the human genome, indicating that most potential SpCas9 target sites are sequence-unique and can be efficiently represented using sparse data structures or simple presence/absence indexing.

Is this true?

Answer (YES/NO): YES